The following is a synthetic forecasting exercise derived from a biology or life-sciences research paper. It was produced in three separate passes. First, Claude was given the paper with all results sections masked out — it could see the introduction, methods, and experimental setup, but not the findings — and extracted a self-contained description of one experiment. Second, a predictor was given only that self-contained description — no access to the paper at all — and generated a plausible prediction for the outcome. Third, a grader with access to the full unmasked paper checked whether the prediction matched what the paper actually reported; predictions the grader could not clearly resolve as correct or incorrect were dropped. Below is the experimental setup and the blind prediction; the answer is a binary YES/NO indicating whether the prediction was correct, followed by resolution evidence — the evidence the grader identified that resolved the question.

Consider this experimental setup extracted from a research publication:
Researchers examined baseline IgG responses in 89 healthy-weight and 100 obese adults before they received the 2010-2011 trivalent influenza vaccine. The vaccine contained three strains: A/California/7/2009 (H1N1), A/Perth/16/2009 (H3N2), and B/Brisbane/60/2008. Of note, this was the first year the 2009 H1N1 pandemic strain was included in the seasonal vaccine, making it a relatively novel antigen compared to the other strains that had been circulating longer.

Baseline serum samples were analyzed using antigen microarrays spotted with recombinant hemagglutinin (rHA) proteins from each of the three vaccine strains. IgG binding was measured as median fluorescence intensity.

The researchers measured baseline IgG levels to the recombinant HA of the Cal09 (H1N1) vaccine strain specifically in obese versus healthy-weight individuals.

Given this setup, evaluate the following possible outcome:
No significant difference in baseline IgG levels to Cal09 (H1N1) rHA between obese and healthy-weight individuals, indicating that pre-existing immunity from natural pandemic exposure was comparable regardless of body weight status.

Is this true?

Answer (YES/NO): NO